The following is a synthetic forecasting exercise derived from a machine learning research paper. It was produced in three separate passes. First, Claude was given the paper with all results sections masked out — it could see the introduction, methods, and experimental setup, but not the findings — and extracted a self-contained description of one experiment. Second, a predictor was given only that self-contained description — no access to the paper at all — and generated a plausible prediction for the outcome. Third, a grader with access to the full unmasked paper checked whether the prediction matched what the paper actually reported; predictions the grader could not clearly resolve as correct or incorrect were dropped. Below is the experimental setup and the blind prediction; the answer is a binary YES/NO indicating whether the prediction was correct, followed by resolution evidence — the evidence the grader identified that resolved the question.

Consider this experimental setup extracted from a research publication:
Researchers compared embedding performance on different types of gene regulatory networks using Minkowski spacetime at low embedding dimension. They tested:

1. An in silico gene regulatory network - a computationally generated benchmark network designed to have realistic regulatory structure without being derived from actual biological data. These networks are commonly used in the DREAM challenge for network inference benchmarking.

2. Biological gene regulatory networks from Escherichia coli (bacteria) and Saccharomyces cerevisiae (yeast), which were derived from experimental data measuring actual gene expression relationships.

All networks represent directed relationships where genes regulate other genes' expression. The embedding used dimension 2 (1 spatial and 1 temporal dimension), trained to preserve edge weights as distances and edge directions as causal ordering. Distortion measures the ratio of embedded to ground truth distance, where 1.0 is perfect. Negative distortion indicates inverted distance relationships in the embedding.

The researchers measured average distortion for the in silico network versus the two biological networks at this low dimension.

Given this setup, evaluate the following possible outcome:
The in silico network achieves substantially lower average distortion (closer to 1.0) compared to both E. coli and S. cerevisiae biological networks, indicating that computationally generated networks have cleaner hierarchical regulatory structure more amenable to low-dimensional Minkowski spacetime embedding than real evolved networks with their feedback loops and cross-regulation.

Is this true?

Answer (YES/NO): NO